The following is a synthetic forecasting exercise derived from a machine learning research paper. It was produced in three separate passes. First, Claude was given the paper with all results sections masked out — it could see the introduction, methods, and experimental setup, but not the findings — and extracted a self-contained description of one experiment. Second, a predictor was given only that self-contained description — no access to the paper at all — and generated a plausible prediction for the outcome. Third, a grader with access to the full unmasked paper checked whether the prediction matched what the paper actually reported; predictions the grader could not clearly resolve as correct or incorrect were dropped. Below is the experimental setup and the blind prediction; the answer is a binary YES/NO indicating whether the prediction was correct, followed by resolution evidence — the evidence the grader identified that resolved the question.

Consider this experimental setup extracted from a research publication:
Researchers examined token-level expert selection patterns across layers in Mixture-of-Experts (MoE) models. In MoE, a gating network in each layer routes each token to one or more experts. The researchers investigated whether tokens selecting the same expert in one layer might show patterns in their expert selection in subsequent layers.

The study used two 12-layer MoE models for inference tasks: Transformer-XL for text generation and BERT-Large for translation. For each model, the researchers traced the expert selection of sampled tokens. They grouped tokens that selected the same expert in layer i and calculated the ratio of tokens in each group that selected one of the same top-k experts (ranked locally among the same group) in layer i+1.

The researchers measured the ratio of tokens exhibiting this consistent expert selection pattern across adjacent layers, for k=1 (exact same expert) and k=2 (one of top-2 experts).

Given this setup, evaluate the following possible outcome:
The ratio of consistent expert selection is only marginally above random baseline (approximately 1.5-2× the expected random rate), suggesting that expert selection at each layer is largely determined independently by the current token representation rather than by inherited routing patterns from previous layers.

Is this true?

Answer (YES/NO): NO